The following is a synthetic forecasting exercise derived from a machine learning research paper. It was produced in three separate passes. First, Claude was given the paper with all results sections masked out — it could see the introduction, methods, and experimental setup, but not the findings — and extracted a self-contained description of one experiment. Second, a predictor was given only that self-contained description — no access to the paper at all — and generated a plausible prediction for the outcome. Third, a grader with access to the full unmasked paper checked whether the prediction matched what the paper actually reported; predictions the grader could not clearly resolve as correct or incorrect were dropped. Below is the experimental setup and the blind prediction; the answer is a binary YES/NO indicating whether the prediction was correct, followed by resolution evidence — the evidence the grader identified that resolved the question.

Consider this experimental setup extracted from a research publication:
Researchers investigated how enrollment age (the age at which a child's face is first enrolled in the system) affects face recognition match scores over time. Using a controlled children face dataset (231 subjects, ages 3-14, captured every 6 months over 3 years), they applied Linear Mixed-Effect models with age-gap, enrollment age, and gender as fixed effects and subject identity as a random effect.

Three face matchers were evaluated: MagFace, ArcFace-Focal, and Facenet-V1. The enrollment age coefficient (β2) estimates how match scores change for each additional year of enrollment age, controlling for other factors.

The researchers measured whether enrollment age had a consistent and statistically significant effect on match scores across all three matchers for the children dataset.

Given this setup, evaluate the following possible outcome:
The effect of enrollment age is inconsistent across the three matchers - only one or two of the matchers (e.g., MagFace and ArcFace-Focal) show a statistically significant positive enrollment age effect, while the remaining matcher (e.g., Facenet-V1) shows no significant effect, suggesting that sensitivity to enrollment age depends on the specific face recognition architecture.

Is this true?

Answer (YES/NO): NO